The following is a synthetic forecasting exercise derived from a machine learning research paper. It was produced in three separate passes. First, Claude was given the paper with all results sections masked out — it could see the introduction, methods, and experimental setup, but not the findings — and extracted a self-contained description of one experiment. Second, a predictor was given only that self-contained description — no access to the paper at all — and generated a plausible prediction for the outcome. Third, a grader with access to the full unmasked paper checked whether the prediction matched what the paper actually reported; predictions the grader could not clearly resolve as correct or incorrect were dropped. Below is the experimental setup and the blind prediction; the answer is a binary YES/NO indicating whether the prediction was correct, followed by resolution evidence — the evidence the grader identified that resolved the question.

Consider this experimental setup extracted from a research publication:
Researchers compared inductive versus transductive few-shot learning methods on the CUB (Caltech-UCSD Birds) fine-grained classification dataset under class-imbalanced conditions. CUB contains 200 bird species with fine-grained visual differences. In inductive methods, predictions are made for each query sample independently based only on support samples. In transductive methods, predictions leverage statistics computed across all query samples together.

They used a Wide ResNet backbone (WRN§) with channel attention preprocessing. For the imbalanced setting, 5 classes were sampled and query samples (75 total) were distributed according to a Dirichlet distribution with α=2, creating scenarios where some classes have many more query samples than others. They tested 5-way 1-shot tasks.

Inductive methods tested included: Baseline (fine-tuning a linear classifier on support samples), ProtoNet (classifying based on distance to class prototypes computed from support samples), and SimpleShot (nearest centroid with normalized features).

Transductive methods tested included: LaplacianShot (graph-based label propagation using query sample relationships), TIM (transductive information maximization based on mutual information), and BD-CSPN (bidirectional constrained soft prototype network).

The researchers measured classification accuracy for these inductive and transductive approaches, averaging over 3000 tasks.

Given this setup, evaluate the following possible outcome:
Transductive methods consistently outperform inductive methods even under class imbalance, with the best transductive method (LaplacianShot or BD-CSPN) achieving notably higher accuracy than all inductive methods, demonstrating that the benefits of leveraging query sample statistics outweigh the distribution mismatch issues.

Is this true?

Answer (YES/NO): NO